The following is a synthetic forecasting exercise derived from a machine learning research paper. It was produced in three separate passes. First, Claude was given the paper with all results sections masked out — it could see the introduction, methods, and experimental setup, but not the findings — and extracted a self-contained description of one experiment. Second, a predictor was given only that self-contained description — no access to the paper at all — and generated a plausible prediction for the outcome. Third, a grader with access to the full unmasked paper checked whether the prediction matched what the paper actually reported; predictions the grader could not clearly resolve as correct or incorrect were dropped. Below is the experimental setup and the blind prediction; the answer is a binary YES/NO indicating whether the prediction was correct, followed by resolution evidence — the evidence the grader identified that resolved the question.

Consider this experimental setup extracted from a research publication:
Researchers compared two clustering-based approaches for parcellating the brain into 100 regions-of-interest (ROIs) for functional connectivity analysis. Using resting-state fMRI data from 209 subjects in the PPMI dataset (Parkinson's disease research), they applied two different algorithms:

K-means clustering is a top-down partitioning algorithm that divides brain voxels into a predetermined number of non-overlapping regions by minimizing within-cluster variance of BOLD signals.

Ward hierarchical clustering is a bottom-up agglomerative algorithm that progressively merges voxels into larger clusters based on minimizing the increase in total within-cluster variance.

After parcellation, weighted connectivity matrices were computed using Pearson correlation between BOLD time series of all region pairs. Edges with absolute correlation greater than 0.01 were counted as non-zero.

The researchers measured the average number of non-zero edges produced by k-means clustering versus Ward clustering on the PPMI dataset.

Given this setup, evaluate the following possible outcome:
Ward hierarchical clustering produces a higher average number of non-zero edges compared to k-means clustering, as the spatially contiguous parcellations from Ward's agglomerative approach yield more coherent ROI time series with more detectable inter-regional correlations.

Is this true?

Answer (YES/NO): NO